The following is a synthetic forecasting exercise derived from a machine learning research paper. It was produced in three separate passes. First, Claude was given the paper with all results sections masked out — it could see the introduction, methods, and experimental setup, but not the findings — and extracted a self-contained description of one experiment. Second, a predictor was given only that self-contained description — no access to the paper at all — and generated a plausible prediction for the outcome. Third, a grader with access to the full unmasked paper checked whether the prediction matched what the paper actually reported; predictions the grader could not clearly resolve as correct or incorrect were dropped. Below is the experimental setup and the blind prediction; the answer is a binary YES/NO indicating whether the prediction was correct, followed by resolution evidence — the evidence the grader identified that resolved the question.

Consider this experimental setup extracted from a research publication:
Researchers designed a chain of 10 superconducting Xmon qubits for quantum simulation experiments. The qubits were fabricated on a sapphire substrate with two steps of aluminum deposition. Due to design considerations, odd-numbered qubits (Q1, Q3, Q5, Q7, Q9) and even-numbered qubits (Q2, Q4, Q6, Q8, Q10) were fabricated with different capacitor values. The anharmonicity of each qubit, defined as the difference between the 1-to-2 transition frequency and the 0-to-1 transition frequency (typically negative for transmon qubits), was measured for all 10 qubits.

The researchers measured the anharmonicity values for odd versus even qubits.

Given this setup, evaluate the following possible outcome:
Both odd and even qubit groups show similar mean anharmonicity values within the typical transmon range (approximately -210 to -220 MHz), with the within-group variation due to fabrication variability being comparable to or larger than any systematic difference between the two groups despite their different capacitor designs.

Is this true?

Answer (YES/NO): NO